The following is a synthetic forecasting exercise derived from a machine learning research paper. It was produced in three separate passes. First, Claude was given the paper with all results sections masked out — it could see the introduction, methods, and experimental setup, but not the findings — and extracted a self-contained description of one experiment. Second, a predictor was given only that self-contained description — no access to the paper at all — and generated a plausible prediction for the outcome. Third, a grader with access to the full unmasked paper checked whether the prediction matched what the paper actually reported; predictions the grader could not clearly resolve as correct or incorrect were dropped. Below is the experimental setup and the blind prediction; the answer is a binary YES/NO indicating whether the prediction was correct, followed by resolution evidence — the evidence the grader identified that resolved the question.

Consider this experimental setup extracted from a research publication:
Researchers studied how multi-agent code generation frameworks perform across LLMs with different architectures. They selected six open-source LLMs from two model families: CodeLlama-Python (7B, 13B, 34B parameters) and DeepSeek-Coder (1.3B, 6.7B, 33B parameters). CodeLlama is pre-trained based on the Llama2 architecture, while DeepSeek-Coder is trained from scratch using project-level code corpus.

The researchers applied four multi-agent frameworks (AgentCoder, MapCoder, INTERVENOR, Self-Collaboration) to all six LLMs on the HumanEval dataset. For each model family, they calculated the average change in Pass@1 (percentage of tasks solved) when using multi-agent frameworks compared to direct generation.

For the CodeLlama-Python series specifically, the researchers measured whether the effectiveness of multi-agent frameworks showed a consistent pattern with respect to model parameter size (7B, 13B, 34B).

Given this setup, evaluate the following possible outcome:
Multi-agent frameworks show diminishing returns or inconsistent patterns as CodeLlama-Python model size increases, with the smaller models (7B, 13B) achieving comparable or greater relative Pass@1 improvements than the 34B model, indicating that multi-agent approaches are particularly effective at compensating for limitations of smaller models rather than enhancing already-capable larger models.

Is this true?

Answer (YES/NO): NO